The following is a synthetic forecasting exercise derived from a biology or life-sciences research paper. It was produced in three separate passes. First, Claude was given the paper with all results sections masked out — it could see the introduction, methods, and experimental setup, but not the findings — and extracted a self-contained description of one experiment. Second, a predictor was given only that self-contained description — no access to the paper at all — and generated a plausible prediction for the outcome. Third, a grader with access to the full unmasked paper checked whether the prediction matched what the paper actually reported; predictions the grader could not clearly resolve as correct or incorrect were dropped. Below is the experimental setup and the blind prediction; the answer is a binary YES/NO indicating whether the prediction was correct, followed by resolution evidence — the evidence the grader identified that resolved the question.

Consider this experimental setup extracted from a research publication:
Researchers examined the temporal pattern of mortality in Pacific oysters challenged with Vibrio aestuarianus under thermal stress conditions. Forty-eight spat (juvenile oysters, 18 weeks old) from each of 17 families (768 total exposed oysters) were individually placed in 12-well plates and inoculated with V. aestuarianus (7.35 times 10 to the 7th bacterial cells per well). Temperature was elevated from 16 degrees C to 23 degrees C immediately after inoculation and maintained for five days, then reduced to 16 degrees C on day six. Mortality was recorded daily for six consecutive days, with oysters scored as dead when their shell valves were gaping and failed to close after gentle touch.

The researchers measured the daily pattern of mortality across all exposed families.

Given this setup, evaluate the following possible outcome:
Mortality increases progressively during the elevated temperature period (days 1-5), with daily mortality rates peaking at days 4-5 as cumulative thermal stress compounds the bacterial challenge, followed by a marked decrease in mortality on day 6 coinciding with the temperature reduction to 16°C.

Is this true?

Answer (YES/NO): NO